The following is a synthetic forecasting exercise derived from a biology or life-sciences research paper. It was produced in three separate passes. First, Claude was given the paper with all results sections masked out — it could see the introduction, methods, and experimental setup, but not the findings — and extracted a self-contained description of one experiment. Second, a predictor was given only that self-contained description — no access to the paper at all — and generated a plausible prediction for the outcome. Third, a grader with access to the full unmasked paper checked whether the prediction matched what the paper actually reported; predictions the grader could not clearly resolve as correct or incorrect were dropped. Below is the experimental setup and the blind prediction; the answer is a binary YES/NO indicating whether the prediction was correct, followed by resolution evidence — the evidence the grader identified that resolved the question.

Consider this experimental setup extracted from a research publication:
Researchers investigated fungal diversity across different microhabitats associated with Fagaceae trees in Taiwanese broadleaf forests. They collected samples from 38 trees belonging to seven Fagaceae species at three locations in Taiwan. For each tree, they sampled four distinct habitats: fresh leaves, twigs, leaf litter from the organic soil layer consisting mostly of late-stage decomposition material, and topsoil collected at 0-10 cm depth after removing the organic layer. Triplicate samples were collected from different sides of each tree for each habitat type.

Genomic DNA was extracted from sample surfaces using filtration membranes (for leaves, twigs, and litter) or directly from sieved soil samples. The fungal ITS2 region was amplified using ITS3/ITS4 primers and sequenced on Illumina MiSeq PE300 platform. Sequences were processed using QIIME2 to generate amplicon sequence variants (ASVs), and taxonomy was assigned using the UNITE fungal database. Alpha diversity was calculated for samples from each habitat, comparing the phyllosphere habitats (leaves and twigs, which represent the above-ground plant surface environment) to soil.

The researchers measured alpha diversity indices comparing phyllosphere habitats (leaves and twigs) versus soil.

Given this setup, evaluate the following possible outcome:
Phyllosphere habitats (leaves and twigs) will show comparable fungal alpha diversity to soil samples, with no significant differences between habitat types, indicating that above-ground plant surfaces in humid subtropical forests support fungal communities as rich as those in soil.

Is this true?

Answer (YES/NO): NO